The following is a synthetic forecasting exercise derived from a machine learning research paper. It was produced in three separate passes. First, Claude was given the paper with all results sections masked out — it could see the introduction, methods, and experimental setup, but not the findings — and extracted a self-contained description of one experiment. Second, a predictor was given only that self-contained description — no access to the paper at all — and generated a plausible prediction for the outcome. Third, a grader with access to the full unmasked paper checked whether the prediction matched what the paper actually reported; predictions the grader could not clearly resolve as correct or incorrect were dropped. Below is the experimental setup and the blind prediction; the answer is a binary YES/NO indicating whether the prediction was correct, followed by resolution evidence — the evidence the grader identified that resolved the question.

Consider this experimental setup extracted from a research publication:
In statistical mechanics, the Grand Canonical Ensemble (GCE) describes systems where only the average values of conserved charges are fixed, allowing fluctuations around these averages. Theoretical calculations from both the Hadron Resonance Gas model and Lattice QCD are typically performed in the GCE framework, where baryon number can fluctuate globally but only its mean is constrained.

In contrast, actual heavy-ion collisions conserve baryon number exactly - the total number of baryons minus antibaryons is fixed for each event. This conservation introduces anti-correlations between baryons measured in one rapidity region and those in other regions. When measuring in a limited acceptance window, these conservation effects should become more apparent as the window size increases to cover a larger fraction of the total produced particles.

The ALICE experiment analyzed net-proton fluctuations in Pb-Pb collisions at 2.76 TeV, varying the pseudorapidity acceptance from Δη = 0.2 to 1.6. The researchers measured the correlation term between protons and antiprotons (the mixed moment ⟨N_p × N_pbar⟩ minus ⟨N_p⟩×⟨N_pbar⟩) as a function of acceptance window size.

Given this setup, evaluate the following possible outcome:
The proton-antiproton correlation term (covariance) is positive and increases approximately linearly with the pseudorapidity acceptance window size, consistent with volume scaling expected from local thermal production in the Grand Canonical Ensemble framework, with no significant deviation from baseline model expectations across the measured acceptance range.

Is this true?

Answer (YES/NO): NO